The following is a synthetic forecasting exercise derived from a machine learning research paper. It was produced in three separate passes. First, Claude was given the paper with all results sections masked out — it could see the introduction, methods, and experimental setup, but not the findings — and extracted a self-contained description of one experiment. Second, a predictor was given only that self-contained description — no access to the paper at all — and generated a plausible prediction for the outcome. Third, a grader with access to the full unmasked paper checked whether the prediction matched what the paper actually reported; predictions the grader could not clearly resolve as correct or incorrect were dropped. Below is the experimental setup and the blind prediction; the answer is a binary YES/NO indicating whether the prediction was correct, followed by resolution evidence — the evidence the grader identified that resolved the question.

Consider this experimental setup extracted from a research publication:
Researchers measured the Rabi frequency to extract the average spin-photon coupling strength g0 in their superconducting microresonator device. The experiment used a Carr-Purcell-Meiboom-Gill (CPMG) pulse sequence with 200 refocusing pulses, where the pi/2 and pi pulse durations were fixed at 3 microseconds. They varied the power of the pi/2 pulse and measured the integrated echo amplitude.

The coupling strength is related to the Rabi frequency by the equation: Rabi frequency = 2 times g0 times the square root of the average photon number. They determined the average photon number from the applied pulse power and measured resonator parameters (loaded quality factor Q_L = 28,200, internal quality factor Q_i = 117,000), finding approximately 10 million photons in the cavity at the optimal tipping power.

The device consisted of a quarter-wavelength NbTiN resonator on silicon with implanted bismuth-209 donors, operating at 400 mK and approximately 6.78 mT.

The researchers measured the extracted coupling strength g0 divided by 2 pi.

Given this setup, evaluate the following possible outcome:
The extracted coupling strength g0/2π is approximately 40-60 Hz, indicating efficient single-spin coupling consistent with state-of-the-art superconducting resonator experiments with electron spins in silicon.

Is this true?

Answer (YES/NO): NO